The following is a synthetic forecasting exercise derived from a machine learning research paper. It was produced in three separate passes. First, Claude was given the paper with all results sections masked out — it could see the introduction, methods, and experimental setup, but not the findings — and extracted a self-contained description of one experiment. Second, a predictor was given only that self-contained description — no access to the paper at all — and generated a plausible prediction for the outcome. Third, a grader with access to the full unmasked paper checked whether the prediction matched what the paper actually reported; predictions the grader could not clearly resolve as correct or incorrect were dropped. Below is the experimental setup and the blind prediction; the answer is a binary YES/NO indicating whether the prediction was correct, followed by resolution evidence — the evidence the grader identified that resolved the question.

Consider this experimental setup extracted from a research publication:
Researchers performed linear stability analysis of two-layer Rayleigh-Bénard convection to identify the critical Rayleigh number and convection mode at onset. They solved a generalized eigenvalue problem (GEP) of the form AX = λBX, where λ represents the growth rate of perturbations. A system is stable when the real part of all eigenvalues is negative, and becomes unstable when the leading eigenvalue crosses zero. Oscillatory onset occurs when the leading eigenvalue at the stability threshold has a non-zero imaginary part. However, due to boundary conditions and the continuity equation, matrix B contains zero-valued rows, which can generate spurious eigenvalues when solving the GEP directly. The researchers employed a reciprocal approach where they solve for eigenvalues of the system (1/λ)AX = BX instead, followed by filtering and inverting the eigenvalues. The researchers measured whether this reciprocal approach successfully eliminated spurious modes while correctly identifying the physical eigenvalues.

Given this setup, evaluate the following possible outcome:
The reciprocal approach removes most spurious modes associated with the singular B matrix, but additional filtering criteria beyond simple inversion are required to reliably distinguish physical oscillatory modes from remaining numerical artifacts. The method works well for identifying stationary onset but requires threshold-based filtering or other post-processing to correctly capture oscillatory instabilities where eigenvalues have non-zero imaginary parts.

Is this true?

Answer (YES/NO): NO